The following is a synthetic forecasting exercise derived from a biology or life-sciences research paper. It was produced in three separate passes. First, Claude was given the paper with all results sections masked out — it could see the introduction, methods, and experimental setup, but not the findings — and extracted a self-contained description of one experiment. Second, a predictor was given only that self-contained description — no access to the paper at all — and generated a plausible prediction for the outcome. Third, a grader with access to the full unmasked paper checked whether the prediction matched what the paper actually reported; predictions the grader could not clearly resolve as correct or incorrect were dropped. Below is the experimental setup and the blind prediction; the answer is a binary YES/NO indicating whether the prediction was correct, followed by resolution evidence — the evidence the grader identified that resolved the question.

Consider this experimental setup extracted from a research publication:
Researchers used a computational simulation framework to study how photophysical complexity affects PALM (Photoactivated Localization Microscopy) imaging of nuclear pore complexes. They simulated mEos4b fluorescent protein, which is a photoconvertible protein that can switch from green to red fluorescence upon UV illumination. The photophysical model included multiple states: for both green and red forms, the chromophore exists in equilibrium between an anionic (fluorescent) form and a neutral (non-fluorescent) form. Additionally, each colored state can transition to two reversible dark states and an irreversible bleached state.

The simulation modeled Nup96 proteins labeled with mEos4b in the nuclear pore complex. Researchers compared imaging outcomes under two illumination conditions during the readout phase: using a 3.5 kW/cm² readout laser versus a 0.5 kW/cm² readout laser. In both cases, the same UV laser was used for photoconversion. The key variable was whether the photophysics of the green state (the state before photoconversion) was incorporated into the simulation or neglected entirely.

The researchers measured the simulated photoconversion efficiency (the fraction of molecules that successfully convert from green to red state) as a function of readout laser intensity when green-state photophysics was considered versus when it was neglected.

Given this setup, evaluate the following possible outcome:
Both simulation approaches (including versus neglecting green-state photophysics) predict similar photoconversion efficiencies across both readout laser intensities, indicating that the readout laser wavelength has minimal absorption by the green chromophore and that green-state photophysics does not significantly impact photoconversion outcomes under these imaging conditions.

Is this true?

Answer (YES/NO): NO